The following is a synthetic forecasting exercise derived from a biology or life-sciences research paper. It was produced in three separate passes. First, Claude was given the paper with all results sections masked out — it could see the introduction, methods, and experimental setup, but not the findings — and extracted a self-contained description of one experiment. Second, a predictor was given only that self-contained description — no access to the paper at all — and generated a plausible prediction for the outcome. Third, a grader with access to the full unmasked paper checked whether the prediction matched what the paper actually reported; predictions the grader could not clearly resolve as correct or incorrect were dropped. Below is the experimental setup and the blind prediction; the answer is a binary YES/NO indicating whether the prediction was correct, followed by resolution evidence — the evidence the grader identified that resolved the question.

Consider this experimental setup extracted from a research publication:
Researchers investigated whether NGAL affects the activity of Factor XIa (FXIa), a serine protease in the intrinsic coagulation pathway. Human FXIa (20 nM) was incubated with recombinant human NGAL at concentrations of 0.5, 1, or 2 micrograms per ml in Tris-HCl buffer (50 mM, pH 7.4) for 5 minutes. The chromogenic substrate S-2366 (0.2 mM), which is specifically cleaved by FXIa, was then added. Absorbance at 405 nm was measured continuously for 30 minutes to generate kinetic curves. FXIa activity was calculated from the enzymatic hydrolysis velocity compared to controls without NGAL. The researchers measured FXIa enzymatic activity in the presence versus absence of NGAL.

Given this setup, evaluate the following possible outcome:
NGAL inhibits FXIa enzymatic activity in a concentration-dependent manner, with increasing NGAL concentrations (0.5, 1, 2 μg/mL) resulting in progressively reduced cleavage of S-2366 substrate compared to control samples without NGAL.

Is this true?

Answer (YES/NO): NO